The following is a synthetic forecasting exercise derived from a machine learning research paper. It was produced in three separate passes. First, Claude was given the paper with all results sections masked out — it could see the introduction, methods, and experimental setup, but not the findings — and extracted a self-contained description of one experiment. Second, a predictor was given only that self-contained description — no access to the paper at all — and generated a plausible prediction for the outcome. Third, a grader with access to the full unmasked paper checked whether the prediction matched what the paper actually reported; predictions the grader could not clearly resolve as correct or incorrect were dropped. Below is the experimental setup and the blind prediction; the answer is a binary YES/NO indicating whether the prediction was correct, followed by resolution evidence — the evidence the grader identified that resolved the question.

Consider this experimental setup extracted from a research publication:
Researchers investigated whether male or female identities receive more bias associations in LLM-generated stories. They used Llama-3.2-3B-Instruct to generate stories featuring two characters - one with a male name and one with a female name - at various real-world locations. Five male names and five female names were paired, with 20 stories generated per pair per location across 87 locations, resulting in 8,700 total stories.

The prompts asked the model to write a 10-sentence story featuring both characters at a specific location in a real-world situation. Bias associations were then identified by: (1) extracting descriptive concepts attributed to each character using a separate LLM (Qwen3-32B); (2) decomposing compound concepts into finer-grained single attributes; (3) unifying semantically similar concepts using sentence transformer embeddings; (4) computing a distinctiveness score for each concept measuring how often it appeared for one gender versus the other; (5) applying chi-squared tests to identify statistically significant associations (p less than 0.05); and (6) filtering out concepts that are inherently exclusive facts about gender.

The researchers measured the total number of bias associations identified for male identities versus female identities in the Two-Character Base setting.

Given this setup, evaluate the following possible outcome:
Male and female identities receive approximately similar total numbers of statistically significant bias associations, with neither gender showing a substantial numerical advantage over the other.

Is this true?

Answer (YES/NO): NO